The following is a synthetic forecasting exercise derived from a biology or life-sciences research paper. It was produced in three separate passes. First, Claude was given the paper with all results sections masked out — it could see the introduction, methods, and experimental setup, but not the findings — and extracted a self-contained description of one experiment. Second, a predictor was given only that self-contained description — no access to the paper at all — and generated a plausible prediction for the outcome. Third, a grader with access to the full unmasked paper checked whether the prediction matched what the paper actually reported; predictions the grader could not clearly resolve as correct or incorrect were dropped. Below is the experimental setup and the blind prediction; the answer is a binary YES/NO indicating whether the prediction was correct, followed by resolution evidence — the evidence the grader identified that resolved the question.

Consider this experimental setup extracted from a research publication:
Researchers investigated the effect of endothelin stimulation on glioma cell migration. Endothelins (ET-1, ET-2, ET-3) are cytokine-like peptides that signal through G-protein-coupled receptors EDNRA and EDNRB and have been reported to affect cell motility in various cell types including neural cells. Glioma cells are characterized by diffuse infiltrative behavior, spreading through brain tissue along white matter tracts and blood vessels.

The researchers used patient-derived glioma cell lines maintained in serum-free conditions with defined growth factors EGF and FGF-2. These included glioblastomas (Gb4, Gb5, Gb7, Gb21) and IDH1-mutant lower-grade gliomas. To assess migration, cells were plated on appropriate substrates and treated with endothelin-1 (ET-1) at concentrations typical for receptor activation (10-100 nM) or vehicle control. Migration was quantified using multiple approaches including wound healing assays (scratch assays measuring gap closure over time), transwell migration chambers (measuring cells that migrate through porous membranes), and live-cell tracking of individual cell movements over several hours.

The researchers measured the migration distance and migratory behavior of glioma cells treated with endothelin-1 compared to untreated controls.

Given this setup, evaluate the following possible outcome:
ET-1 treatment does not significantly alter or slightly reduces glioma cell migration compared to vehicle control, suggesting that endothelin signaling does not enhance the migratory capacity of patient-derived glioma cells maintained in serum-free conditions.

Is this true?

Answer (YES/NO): NO